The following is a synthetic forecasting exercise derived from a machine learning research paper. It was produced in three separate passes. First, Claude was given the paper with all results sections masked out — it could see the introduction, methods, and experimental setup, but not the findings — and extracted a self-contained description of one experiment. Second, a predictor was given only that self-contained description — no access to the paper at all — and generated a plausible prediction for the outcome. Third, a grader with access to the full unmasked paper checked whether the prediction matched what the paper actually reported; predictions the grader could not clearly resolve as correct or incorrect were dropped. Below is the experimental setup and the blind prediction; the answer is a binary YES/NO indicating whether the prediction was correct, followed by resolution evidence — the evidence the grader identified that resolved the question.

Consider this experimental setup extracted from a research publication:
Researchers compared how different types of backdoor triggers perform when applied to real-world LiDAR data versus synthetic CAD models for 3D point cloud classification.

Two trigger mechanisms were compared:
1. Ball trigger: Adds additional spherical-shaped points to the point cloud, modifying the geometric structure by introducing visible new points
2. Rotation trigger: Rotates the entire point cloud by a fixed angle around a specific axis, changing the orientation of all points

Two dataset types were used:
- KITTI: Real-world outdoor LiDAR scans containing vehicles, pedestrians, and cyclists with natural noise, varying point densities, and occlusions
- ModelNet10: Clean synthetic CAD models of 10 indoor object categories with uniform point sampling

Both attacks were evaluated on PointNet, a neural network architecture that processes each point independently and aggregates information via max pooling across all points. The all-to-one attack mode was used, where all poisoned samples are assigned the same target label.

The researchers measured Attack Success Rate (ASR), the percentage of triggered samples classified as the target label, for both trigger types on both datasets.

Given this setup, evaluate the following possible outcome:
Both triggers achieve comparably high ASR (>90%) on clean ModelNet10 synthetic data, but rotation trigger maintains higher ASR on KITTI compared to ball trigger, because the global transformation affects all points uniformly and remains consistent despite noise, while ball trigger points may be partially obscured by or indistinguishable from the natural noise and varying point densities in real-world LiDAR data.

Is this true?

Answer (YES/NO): NO